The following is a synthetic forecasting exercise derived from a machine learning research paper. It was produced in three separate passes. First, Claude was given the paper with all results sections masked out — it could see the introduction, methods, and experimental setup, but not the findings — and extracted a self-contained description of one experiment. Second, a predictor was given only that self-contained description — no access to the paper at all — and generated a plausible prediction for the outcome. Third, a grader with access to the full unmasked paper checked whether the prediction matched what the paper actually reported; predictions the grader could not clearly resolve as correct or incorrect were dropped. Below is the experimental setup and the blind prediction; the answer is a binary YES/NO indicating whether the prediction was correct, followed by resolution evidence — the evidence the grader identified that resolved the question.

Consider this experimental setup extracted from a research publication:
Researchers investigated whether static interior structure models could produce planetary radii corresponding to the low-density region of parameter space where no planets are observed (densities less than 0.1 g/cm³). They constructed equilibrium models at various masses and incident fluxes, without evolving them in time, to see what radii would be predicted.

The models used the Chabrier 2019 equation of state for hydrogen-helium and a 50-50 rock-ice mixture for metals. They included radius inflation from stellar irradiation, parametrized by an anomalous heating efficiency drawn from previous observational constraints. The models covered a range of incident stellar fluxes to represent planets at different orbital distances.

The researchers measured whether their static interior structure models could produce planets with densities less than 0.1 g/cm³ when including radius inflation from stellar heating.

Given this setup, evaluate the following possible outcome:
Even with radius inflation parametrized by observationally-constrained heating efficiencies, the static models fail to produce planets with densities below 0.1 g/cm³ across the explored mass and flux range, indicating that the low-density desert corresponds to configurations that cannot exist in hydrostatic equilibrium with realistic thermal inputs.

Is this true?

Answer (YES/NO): NO